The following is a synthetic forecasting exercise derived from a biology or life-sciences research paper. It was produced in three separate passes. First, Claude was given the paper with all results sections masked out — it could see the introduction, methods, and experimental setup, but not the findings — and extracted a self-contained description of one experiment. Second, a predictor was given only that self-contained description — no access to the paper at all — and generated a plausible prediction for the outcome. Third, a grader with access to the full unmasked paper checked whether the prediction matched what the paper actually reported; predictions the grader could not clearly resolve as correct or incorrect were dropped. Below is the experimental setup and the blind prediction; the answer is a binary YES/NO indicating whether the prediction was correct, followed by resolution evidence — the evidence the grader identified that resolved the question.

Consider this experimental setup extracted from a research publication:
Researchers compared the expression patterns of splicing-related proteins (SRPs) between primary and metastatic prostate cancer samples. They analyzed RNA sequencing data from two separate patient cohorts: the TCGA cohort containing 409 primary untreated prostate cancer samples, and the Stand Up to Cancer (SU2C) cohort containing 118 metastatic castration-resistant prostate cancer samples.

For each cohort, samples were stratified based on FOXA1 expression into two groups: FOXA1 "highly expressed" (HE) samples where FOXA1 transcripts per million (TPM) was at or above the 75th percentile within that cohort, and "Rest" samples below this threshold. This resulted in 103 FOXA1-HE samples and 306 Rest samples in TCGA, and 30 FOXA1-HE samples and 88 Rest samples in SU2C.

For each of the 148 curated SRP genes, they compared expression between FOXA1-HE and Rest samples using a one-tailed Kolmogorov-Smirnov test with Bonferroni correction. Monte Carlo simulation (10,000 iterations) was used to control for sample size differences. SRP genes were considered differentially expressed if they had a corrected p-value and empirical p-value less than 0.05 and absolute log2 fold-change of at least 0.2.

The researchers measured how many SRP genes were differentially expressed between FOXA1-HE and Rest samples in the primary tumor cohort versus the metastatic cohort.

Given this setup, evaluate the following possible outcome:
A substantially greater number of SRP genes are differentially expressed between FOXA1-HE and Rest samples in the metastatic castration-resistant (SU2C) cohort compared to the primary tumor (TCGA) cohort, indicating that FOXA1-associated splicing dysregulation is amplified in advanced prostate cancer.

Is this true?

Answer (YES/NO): NO